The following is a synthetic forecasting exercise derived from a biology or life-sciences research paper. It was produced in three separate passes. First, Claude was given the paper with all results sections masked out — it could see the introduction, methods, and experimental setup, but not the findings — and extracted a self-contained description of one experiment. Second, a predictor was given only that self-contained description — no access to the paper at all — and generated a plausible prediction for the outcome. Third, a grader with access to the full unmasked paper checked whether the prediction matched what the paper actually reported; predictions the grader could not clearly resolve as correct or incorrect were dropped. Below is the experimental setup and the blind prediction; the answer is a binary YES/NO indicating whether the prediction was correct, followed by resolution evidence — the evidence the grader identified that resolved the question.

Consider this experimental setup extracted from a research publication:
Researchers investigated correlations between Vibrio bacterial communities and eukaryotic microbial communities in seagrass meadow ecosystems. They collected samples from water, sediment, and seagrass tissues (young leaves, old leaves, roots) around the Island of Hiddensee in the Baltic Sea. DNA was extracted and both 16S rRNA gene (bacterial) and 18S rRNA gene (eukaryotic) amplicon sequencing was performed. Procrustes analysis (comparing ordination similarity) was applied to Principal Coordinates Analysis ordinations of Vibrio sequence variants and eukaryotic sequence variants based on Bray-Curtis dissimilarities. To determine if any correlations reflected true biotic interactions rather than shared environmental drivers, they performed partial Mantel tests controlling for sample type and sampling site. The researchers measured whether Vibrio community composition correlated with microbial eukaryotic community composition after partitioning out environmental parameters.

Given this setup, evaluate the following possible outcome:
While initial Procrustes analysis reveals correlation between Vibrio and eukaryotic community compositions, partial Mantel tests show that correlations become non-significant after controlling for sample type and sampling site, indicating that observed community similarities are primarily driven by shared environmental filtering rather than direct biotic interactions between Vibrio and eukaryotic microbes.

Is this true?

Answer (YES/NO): YES